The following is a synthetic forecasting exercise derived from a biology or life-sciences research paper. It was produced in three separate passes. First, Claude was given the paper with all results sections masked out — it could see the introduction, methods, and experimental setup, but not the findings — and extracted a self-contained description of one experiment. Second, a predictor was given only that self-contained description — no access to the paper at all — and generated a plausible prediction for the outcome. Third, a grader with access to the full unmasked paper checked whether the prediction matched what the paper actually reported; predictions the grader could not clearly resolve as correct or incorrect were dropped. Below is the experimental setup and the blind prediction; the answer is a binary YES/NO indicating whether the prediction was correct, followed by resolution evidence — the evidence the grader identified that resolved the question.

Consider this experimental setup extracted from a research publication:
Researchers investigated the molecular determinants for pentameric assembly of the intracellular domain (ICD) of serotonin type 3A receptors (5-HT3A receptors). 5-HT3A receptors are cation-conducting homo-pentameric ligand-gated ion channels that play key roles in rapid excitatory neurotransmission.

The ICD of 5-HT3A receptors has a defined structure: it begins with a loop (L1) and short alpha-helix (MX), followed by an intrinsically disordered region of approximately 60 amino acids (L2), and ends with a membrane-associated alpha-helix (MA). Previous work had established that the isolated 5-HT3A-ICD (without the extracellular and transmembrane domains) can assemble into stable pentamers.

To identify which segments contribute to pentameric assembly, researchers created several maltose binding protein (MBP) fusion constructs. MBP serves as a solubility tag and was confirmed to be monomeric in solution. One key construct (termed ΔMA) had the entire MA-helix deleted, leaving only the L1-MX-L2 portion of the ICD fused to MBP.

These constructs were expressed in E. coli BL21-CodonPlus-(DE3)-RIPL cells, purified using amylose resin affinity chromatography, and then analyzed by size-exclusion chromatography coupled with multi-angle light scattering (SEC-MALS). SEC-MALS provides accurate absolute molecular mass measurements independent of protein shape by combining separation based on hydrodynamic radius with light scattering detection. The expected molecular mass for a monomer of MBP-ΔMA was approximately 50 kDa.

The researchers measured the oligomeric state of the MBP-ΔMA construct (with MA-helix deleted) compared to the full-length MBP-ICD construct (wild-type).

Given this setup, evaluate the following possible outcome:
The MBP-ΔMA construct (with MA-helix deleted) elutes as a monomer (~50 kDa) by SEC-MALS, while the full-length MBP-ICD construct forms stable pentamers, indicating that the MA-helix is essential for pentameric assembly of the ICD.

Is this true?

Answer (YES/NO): NO